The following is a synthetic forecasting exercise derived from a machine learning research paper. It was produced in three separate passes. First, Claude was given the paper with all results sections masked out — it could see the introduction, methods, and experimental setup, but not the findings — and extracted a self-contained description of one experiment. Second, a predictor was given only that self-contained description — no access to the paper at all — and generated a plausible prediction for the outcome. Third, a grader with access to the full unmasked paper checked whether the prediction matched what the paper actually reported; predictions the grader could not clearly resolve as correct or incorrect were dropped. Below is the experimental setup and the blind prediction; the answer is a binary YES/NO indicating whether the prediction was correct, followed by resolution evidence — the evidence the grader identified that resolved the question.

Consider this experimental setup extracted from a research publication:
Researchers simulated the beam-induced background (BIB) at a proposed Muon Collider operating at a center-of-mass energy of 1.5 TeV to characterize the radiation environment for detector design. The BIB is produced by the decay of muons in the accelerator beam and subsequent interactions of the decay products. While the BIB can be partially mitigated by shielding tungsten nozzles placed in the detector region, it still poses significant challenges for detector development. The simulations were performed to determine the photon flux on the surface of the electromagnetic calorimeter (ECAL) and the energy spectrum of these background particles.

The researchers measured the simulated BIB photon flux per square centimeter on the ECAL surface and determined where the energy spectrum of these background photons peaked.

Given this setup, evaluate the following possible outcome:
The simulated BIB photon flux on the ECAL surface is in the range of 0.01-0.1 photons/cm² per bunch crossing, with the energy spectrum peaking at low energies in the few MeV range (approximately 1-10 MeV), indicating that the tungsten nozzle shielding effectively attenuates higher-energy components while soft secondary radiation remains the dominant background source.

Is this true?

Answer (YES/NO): NO